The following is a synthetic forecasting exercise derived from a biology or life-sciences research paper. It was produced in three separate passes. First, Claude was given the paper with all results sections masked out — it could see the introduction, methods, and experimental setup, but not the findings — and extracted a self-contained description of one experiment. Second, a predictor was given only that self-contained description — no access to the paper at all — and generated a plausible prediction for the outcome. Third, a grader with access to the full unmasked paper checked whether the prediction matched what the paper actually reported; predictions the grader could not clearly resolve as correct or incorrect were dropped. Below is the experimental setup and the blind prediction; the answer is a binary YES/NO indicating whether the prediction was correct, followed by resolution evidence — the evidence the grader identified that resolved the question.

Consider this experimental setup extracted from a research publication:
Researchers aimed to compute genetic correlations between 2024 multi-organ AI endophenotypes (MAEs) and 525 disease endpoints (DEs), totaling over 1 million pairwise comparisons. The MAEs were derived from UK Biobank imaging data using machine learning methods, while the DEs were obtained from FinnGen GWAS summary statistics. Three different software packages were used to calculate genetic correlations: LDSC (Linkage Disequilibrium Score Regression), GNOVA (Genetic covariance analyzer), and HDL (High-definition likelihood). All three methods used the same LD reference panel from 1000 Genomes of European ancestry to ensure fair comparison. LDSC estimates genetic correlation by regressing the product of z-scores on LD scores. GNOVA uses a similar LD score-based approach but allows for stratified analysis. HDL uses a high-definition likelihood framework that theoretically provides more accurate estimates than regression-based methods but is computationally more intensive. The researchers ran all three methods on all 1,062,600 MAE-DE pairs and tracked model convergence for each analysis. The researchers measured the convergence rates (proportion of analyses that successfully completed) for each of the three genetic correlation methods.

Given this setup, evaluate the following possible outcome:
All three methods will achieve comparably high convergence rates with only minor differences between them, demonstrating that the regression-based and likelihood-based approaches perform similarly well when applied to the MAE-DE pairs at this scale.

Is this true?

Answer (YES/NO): NO